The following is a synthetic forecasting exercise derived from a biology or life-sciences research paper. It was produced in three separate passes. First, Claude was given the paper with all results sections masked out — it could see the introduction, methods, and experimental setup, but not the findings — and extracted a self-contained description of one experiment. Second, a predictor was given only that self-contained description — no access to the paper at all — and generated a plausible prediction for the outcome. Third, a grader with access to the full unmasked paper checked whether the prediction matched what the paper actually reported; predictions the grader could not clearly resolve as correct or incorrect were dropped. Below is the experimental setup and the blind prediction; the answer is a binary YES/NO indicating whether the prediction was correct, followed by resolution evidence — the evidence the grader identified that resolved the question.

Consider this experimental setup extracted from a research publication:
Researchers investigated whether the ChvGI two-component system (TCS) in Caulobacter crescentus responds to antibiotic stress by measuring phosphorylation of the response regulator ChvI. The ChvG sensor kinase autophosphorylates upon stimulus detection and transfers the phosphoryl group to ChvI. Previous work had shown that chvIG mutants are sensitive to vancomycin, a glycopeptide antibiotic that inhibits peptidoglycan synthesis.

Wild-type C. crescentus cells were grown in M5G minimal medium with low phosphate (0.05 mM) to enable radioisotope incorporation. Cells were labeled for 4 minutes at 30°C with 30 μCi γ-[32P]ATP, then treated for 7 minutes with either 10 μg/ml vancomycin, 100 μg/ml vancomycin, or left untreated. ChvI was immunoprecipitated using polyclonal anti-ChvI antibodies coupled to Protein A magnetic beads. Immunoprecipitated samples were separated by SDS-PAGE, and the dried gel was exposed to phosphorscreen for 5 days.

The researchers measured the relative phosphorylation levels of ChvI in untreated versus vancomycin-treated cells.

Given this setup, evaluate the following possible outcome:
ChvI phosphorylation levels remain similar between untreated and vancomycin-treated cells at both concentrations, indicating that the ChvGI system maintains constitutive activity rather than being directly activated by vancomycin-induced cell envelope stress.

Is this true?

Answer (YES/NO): NO